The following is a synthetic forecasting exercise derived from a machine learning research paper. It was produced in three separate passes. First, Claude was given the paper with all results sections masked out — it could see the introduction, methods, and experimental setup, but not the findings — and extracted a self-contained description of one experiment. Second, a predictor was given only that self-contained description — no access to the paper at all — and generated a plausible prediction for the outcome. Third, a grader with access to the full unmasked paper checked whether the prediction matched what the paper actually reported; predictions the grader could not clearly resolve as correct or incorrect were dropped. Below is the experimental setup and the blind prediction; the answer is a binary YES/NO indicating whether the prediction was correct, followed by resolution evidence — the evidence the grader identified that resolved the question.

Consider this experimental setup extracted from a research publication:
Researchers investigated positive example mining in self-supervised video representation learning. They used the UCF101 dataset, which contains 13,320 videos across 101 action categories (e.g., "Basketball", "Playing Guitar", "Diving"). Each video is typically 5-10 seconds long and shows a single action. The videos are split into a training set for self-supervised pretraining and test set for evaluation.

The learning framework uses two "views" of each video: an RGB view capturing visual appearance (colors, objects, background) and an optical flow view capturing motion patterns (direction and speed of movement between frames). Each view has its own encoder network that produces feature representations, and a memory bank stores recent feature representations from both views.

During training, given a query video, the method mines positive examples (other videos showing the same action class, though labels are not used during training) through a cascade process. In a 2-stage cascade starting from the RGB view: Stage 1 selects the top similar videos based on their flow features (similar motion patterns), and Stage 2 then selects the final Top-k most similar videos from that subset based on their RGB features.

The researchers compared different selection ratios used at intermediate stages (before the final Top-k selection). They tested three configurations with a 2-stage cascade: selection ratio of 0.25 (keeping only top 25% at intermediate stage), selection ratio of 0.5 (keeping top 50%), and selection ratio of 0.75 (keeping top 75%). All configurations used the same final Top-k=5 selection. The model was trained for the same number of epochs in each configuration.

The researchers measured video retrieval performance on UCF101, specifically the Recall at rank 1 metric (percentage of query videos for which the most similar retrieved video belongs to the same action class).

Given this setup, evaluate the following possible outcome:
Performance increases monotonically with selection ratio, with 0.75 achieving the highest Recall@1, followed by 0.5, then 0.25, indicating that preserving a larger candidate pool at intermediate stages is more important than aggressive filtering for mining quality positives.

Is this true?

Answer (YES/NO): NO